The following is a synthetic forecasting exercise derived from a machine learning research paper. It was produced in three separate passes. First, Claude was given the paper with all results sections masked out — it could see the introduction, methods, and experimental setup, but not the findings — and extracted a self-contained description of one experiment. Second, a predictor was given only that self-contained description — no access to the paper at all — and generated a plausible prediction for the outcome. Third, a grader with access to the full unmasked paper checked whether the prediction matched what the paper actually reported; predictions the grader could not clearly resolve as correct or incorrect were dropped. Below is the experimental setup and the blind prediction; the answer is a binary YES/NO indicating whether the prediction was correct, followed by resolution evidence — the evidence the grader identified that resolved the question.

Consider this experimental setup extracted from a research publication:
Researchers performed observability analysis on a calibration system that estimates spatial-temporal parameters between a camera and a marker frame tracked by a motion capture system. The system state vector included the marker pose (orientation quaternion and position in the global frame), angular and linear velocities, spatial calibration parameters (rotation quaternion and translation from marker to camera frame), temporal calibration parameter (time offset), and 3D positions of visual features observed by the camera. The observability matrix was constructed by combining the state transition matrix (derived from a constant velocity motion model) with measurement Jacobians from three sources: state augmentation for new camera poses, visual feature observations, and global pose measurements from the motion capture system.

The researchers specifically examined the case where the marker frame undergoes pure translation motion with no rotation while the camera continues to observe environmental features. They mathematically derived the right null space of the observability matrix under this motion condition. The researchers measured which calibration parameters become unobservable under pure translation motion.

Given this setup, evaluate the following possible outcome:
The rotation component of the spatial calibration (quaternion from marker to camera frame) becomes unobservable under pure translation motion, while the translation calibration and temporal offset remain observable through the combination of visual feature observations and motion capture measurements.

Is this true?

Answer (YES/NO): NO